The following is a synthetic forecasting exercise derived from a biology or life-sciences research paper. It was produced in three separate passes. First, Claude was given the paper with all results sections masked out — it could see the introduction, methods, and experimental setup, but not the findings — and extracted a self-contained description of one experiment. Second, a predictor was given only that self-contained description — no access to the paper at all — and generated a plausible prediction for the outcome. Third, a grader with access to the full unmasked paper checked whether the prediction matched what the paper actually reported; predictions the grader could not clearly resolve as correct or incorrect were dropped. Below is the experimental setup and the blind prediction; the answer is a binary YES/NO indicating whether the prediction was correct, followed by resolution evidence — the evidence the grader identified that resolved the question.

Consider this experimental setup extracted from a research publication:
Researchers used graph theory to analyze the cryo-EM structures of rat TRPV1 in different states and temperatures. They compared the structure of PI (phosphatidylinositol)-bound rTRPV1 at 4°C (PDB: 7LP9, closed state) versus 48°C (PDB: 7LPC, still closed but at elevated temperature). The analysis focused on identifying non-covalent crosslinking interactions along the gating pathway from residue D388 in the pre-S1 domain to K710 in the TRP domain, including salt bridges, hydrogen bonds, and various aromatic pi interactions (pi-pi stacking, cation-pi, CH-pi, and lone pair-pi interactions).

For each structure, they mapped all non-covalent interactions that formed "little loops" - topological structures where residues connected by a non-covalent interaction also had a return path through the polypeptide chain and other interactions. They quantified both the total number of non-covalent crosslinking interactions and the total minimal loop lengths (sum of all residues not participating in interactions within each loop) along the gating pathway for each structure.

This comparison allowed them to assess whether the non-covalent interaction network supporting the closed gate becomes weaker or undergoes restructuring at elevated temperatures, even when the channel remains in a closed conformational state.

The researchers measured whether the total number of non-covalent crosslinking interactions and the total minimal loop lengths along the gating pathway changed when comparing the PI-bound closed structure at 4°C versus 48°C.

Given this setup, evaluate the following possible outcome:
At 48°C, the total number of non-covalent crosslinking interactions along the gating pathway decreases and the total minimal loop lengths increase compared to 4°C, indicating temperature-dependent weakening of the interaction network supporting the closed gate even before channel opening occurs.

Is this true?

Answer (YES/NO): NO